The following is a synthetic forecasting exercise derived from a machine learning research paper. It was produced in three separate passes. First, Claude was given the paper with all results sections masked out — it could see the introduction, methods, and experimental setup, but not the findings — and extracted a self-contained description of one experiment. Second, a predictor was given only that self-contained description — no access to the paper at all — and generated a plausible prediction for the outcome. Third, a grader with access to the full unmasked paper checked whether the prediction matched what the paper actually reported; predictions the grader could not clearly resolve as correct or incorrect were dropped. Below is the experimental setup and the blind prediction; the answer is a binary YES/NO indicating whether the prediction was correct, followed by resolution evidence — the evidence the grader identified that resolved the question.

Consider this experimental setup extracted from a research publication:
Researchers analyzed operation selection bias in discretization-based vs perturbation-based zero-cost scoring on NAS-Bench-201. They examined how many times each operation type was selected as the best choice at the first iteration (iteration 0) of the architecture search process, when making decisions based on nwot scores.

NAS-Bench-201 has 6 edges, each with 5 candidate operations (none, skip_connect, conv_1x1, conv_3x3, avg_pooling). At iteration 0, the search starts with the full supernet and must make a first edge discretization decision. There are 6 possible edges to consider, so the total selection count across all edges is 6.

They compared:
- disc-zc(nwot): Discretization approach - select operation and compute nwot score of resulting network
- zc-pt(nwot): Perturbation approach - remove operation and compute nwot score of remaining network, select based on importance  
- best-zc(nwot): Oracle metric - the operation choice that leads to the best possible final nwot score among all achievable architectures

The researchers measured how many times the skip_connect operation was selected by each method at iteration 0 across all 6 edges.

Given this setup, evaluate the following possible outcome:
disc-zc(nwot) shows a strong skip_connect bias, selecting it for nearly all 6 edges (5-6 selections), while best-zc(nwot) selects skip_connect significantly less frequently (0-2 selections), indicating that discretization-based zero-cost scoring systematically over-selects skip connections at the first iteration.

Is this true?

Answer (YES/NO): YES